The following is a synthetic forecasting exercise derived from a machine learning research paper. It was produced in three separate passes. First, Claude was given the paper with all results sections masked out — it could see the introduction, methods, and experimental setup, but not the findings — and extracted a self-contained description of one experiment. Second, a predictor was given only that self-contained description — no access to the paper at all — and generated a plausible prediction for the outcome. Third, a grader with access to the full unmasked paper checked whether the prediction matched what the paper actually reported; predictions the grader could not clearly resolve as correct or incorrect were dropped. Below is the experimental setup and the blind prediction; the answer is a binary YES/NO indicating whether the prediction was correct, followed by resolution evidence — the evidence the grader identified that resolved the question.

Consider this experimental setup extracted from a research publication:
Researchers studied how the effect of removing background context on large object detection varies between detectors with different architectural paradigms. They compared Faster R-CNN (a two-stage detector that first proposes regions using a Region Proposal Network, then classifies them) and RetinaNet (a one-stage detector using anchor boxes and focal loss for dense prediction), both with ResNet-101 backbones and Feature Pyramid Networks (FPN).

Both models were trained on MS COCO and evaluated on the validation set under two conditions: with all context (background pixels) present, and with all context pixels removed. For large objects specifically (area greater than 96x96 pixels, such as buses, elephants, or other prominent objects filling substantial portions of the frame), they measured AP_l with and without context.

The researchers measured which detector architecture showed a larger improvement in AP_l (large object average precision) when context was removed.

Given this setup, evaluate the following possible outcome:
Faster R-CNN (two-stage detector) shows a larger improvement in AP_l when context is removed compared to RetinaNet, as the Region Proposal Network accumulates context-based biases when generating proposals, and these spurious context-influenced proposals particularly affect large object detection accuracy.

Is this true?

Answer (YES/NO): NO